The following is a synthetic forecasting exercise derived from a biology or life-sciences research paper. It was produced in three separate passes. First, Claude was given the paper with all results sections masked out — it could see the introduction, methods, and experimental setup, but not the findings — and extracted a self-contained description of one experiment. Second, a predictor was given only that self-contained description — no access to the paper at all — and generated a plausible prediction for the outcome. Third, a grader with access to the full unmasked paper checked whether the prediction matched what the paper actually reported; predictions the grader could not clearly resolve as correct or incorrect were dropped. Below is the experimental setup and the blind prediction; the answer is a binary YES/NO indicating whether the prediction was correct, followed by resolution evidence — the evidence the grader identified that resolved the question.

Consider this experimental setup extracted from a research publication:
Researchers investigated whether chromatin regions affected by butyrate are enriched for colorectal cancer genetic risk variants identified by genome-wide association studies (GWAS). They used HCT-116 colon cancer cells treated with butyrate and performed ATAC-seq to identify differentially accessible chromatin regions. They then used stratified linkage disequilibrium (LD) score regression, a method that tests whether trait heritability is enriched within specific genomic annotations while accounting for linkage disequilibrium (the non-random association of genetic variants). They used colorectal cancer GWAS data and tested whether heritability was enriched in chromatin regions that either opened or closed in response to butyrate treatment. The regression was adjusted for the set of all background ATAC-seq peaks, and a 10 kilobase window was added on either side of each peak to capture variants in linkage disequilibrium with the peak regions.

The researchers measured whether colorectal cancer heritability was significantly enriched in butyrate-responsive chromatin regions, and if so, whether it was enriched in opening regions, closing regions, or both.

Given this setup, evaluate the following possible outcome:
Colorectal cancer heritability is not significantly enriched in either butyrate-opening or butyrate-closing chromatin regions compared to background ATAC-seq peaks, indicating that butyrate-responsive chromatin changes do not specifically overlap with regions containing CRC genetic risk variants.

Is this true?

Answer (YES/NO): NO